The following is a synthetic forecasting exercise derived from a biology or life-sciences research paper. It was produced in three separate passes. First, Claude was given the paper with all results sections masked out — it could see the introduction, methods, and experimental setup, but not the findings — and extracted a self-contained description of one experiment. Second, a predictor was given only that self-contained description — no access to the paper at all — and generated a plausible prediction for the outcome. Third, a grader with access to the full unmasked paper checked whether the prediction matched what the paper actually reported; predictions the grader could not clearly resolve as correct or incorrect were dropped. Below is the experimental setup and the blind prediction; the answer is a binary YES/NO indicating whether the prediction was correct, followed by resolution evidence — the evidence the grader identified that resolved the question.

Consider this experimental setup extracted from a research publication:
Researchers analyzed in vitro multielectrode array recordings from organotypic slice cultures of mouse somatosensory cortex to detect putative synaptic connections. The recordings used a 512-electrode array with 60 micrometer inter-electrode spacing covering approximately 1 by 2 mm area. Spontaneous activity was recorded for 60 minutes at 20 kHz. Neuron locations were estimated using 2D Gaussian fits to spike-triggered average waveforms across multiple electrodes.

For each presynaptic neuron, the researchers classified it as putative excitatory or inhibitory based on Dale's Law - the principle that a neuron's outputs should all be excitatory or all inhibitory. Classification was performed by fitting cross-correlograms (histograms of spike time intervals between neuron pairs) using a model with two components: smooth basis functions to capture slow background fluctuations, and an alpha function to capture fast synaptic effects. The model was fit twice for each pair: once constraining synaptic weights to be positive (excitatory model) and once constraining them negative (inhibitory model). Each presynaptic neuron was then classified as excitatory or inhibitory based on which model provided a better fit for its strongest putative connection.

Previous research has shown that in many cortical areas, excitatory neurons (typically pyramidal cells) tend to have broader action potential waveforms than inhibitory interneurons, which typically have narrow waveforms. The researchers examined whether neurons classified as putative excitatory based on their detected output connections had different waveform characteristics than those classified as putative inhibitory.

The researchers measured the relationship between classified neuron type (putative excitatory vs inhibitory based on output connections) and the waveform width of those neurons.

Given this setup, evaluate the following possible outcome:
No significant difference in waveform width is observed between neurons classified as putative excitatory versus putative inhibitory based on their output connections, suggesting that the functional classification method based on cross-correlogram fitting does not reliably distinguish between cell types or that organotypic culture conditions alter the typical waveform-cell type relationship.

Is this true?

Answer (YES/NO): NO